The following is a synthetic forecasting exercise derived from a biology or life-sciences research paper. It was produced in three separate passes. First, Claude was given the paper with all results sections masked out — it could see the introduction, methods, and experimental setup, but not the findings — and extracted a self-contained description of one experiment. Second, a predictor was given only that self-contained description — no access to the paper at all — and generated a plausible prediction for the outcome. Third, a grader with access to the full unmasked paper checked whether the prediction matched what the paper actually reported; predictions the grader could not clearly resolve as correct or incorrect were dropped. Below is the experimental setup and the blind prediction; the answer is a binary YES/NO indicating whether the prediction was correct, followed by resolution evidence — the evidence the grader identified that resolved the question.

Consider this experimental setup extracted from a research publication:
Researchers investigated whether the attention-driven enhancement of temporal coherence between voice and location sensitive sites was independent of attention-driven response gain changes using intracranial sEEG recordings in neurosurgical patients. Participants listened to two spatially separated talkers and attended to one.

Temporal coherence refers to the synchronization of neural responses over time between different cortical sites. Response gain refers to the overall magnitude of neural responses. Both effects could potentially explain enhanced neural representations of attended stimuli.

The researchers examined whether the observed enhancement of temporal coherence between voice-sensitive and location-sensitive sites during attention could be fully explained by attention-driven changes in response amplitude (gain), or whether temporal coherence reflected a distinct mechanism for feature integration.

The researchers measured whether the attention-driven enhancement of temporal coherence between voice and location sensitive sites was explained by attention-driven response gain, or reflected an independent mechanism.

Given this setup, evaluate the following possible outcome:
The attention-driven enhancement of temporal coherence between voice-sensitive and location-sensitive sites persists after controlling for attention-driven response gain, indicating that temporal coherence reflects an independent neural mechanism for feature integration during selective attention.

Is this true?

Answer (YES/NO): YES